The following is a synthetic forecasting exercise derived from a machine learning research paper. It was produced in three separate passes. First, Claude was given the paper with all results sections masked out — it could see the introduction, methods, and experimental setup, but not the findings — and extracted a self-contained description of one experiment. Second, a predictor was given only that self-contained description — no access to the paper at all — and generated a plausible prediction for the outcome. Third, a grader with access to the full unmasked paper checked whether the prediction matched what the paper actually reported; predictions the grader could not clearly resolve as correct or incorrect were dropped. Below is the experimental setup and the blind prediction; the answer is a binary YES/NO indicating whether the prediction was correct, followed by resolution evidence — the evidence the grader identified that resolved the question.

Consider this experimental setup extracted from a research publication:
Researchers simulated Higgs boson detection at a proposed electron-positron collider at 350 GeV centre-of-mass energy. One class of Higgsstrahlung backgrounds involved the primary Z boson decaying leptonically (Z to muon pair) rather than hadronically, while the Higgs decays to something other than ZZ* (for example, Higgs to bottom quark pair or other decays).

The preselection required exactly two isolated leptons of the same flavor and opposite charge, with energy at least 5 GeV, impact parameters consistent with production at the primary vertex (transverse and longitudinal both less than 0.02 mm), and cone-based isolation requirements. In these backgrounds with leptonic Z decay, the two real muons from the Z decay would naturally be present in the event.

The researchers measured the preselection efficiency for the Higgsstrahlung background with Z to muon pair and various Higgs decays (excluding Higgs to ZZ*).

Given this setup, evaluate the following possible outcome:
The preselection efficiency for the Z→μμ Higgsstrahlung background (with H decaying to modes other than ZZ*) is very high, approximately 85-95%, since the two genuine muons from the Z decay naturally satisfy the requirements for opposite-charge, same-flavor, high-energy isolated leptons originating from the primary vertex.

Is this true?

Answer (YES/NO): NO